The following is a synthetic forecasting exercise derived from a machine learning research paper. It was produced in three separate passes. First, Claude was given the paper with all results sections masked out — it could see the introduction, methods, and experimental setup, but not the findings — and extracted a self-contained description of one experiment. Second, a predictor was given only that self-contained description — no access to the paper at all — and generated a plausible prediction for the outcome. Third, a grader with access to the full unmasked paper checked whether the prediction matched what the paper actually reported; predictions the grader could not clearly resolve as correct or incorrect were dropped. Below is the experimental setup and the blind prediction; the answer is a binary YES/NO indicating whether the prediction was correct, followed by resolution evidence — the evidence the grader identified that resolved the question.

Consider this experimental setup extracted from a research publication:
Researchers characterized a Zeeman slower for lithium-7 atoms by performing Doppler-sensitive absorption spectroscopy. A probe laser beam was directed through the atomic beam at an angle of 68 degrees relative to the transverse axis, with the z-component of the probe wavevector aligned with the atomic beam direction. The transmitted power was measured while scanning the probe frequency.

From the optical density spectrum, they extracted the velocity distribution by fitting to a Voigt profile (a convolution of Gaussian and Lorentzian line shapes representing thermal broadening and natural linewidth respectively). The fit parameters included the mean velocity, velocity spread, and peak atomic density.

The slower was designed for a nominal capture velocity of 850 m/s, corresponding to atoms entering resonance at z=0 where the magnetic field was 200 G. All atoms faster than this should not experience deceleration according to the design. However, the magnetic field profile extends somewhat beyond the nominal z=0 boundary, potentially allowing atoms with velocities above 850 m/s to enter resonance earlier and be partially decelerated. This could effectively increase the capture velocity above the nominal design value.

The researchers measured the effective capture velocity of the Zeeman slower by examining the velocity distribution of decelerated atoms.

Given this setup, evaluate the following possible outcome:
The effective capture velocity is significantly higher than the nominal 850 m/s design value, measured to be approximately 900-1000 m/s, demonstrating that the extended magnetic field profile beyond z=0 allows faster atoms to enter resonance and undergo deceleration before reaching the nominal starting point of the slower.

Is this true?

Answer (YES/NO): YES